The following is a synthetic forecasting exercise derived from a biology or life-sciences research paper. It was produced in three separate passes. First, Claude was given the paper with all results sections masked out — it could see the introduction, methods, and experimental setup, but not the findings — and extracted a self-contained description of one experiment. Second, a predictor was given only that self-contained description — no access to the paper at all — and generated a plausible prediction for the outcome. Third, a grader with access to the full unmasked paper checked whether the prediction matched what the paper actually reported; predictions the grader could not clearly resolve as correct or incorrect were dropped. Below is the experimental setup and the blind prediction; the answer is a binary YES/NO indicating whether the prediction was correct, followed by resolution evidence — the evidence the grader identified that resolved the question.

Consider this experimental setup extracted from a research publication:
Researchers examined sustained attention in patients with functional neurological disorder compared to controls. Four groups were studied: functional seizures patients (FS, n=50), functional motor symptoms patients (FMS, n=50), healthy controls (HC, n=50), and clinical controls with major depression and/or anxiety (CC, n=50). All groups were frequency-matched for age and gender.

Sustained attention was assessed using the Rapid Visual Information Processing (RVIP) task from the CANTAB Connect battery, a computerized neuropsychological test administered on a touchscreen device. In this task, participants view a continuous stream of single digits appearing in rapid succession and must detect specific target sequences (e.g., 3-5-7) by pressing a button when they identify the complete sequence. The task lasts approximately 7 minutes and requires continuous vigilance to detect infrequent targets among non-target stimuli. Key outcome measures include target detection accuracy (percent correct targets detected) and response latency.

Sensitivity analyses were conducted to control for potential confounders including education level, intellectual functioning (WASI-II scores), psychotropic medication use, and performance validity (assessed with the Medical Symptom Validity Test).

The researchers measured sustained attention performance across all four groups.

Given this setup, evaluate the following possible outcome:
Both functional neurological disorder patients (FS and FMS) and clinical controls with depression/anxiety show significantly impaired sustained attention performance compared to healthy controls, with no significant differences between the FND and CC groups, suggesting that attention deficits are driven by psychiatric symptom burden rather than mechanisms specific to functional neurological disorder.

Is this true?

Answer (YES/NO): NO